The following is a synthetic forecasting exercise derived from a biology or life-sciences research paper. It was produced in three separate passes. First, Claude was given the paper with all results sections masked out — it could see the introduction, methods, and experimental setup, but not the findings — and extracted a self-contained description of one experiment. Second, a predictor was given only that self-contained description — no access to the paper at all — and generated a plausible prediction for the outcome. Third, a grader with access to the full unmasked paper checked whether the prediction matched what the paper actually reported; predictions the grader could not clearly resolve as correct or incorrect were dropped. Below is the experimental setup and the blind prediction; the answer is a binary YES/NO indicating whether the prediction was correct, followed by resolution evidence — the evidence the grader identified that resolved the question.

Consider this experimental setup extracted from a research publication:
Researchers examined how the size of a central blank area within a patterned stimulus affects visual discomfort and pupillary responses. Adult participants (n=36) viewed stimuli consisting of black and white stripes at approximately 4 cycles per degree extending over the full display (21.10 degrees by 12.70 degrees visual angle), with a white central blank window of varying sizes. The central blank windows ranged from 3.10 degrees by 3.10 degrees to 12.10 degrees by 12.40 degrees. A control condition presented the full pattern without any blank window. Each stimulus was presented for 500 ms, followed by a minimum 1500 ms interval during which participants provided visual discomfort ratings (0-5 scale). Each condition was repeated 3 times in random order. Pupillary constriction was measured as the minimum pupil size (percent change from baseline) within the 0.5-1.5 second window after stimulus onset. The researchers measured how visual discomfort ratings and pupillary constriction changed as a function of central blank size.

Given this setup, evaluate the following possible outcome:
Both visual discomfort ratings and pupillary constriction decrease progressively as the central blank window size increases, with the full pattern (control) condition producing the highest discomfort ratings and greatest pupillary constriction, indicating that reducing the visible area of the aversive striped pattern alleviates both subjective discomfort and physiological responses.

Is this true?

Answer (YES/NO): YES